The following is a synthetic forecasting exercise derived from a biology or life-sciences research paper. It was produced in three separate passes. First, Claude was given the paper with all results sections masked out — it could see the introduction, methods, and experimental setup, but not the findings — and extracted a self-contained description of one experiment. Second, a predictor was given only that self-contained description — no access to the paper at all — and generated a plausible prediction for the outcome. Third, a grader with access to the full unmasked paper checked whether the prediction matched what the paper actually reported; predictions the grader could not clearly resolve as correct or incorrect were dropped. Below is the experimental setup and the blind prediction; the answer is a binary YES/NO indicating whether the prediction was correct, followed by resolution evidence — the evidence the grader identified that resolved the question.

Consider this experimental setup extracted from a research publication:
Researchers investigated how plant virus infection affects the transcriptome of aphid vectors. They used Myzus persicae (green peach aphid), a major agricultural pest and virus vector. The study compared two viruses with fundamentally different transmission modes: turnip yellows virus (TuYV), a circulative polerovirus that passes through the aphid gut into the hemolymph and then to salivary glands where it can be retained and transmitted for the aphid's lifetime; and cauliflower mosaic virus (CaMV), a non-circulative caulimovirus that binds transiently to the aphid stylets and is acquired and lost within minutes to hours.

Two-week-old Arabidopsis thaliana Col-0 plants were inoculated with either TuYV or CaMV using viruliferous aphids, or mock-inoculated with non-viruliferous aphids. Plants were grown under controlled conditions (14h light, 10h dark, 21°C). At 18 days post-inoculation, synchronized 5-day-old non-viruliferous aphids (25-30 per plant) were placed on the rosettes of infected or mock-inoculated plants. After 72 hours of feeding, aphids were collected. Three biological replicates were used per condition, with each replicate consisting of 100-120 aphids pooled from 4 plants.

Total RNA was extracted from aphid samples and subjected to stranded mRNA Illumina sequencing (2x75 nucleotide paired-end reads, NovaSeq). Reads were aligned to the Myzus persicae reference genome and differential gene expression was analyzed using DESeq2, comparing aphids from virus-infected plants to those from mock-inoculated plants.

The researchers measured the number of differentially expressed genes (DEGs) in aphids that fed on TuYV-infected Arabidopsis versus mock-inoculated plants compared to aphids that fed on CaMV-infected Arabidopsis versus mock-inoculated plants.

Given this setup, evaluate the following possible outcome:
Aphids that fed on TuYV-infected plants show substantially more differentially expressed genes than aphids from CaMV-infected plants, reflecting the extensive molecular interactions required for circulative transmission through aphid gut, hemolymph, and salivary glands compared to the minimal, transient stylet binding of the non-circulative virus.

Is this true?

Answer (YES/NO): NO